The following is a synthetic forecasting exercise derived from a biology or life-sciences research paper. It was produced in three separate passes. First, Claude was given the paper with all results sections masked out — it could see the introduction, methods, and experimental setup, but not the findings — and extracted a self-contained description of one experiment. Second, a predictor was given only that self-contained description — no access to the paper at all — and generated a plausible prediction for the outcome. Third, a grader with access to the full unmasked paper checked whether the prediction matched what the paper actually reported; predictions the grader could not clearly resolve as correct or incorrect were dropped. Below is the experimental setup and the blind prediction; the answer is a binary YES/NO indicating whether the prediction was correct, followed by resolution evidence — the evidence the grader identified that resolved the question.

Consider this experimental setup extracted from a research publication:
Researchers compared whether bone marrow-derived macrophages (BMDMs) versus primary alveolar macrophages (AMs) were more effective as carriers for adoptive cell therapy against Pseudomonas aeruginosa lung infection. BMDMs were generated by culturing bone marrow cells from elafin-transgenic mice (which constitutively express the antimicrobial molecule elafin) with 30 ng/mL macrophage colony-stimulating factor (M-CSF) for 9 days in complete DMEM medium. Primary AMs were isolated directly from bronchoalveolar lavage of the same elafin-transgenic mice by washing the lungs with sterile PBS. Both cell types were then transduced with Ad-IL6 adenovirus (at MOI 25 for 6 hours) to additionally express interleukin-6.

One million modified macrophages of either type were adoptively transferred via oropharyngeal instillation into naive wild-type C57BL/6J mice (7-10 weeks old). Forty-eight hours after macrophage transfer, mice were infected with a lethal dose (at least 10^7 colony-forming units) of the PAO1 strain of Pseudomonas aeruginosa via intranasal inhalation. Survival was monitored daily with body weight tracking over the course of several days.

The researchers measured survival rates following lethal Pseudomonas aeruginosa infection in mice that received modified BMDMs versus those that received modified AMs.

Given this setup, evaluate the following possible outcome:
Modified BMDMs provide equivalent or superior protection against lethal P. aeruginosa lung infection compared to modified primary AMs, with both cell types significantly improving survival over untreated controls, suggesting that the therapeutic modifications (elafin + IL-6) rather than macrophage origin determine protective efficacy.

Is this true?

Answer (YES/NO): NO